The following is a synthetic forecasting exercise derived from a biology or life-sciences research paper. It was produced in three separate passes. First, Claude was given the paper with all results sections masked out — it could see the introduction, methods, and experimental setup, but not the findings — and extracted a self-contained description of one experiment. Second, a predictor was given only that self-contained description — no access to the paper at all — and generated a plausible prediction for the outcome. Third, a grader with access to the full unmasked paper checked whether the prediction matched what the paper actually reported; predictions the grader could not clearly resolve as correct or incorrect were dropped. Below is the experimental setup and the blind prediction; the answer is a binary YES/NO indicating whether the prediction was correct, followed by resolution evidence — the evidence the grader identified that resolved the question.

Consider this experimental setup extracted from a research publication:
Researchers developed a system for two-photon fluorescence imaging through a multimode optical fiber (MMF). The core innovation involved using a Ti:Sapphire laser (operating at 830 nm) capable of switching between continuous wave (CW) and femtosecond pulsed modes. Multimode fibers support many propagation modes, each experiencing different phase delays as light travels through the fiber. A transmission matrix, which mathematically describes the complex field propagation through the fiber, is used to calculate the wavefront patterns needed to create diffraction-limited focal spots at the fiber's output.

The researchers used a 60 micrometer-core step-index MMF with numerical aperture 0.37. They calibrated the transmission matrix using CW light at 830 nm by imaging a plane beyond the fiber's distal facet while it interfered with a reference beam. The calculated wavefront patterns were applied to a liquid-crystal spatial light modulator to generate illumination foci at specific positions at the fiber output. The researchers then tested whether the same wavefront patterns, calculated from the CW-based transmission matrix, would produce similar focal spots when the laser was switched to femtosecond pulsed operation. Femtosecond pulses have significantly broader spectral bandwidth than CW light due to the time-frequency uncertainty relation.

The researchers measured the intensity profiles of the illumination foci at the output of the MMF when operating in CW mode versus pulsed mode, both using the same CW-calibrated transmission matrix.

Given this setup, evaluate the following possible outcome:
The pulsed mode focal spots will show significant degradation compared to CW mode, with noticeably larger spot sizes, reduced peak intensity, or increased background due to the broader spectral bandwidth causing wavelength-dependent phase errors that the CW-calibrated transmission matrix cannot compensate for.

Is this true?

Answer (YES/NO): NO